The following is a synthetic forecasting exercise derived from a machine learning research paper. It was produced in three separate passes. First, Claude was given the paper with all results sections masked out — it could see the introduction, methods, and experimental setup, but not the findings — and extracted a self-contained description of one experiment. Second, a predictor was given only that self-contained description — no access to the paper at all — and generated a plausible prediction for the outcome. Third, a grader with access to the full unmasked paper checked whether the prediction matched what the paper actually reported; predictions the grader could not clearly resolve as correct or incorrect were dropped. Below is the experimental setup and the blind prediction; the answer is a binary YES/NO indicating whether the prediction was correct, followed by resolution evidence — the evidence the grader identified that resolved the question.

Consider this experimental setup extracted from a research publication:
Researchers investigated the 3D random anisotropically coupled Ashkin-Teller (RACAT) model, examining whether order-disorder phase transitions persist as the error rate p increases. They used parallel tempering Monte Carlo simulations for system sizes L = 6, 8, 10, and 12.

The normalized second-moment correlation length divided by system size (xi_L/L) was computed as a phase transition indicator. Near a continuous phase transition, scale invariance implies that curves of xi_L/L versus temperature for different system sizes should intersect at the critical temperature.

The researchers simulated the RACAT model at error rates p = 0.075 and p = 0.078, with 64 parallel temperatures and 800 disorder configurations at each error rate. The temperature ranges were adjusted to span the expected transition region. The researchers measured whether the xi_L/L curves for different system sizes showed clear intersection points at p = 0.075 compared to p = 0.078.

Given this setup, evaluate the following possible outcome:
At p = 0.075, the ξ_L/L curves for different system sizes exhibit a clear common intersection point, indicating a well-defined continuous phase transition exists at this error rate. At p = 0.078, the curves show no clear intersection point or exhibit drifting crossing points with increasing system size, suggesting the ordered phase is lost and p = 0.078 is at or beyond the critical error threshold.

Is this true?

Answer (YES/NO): YES